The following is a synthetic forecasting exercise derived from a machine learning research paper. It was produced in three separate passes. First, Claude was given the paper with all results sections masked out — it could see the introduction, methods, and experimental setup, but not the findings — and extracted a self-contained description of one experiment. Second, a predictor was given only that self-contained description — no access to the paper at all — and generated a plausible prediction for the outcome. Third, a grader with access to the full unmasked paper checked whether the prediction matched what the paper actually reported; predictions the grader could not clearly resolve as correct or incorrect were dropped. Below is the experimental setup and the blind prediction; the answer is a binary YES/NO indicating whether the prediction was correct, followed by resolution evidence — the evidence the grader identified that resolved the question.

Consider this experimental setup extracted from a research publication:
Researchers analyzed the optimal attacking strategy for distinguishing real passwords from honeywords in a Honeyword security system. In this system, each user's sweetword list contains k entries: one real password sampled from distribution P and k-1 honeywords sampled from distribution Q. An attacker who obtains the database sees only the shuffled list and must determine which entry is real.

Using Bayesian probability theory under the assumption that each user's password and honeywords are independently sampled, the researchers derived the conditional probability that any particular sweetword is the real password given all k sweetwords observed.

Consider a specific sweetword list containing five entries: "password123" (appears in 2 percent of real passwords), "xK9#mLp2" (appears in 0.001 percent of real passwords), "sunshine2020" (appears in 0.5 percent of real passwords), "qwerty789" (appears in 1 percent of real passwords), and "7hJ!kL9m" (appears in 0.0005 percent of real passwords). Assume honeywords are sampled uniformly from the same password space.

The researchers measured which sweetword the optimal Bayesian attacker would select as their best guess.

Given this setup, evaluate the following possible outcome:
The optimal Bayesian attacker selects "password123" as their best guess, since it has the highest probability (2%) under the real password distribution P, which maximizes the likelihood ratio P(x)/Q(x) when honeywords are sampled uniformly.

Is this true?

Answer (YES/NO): YES